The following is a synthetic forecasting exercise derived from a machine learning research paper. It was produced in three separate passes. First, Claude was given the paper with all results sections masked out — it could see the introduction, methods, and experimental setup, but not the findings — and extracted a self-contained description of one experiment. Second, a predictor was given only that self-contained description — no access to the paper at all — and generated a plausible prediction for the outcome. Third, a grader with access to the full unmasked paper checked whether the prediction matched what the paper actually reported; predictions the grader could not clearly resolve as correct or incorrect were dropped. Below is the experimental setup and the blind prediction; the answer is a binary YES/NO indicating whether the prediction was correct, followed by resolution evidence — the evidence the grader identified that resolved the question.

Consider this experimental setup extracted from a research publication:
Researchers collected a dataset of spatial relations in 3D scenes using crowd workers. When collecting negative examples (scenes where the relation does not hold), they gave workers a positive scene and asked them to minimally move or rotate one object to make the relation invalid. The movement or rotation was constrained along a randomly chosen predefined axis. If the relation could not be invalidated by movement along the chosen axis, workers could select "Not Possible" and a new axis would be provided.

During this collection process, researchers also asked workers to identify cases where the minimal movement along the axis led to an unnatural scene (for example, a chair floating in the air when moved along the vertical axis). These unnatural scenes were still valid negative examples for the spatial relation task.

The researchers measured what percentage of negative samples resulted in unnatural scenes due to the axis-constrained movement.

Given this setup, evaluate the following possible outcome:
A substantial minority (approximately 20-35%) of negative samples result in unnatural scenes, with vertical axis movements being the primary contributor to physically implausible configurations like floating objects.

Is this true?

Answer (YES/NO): NO